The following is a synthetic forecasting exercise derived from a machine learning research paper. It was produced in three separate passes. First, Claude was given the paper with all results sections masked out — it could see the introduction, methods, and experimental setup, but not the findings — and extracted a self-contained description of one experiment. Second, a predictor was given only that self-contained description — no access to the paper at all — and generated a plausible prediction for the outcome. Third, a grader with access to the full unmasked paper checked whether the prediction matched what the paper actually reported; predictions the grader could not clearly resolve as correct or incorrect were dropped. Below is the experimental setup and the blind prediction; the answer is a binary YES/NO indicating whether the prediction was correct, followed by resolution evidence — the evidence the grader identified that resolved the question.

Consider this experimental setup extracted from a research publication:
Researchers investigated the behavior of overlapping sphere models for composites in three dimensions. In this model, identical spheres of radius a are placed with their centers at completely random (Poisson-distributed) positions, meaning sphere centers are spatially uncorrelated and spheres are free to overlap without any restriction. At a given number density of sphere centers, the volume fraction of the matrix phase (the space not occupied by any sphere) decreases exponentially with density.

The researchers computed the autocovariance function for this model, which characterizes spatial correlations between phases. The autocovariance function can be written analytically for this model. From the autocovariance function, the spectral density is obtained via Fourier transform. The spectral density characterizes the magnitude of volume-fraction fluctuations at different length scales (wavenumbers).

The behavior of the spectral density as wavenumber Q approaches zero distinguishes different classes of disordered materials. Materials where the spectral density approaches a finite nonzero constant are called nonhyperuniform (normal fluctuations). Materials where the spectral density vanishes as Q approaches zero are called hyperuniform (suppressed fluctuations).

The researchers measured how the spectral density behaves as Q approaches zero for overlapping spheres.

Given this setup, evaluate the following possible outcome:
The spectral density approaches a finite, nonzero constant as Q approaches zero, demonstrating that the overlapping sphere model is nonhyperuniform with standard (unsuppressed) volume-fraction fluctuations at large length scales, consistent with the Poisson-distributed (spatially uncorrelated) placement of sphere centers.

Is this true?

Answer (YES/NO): YES